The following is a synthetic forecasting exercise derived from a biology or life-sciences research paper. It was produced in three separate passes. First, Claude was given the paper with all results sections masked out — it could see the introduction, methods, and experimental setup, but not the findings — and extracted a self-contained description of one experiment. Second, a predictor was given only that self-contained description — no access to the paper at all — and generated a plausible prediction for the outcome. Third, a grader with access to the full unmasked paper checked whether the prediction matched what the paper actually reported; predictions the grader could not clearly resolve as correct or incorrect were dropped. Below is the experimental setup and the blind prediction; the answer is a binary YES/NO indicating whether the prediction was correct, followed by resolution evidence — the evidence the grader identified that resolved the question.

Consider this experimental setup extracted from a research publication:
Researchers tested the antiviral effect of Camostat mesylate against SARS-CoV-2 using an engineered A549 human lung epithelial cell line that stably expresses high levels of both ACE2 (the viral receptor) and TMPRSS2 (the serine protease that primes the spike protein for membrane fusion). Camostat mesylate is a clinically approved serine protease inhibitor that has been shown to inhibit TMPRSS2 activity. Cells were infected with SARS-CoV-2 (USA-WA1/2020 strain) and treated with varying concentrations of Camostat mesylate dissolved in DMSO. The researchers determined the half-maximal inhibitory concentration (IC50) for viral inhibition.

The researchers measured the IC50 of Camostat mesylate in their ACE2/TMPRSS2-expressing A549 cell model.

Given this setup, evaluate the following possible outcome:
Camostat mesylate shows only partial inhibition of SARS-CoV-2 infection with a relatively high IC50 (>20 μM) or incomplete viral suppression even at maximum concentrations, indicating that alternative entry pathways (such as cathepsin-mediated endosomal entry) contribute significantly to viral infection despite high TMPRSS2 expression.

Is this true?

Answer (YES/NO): YES